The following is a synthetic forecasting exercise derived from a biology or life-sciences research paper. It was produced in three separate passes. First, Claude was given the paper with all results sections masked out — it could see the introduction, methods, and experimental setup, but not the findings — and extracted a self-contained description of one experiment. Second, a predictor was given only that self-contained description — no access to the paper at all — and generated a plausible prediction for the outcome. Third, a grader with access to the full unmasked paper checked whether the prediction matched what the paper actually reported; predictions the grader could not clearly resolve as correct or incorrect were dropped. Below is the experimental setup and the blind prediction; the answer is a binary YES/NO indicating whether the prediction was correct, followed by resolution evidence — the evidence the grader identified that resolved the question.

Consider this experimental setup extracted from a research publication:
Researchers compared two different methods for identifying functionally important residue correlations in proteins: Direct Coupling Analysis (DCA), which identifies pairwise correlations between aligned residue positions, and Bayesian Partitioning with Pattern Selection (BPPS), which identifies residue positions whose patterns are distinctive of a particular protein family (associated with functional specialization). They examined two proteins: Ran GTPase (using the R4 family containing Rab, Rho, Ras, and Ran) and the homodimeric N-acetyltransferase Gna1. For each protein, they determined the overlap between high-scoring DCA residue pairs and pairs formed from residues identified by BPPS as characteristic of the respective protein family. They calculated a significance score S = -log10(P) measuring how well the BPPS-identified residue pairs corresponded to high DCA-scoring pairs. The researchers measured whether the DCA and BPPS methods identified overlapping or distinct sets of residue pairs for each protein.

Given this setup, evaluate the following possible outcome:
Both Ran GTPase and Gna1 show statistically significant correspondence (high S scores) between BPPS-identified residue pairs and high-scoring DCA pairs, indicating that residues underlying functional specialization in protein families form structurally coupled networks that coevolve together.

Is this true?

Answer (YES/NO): NO